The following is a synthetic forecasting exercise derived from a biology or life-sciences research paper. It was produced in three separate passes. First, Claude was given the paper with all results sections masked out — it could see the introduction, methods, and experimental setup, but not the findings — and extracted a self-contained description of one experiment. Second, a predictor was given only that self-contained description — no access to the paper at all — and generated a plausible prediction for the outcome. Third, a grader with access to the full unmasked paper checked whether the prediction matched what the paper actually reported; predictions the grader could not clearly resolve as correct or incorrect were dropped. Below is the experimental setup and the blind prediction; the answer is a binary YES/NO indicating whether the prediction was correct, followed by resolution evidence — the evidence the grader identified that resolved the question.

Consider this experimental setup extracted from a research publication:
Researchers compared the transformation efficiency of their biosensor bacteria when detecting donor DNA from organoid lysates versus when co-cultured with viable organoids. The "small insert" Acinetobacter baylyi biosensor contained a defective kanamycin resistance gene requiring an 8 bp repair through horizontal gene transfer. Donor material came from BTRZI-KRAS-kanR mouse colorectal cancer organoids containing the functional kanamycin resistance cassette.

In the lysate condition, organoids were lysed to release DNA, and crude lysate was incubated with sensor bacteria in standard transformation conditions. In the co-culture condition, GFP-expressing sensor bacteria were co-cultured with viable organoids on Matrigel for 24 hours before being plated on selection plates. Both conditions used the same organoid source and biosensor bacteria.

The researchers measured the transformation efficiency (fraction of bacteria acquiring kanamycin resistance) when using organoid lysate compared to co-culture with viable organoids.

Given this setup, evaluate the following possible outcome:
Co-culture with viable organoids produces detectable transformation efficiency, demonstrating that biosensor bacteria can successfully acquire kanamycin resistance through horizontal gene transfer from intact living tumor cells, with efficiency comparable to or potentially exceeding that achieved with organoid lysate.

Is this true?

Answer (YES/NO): NO